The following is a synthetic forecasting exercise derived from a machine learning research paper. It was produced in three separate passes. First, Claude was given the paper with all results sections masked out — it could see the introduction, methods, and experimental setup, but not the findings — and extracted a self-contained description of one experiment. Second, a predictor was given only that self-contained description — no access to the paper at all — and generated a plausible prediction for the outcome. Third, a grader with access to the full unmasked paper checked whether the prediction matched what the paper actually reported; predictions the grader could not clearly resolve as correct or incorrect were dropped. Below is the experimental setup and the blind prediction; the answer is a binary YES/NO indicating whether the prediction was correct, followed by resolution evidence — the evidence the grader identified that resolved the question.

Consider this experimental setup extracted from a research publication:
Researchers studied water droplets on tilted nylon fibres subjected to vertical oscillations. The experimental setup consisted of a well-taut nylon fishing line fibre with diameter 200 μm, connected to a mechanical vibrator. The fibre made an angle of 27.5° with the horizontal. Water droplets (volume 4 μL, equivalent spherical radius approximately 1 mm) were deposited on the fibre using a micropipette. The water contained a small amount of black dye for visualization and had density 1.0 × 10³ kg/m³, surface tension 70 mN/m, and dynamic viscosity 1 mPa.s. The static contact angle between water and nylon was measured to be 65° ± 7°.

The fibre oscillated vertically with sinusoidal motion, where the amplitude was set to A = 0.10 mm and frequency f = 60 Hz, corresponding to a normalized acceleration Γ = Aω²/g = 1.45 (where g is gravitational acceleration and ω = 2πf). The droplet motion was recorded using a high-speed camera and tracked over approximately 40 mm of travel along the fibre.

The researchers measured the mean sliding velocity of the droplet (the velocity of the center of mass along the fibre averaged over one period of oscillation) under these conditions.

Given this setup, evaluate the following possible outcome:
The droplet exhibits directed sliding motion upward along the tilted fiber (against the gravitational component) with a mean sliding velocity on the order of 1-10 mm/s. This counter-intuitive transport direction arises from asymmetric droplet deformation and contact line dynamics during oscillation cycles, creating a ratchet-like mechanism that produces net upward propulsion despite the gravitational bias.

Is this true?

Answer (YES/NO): NO